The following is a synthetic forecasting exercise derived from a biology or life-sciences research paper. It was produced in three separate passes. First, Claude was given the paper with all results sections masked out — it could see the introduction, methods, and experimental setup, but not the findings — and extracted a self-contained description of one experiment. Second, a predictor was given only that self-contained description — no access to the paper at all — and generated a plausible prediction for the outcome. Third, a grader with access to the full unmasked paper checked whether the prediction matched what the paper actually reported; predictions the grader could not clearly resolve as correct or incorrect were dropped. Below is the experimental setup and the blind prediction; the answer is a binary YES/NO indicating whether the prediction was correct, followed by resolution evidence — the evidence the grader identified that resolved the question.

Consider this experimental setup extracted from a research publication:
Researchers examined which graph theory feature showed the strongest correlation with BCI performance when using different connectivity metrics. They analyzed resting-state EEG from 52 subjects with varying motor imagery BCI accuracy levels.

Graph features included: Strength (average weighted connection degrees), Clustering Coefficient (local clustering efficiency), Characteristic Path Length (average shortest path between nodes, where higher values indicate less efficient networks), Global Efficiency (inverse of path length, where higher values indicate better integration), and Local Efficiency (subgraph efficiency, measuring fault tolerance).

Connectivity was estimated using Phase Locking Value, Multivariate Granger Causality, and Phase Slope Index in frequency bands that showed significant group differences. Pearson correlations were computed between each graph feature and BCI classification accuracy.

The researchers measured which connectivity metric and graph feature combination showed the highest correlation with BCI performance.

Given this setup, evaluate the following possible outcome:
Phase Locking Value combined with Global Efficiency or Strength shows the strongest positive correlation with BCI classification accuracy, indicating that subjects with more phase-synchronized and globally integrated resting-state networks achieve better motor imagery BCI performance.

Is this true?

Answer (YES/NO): NO